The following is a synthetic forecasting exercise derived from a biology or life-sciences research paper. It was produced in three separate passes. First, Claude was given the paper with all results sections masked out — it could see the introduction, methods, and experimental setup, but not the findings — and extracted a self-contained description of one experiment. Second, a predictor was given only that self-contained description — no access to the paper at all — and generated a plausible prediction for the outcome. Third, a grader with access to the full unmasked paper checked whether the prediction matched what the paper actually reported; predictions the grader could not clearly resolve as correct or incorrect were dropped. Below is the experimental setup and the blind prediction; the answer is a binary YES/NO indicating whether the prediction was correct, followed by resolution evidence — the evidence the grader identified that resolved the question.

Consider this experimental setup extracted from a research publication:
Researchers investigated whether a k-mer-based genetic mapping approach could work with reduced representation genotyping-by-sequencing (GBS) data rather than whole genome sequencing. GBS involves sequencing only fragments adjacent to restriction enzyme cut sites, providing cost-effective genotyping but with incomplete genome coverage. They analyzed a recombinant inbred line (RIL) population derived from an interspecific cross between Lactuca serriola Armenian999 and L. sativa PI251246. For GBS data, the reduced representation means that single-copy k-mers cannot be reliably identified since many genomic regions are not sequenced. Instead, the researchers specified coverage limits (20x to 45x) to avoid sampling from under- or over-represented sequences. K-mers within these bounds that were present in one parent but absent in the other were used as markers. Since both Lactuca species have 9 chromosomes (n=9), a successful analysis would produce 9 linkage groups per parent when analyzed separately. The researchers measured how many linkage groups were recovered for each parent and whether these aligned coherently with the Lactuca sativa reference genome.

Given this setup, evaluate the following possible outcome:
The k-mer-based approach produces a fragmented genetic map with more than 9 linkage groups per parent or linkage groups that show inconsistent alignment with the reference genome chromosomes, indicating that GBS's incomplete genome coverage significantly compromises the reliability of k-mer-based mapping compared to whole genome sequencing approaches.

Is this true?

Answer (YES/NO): NO